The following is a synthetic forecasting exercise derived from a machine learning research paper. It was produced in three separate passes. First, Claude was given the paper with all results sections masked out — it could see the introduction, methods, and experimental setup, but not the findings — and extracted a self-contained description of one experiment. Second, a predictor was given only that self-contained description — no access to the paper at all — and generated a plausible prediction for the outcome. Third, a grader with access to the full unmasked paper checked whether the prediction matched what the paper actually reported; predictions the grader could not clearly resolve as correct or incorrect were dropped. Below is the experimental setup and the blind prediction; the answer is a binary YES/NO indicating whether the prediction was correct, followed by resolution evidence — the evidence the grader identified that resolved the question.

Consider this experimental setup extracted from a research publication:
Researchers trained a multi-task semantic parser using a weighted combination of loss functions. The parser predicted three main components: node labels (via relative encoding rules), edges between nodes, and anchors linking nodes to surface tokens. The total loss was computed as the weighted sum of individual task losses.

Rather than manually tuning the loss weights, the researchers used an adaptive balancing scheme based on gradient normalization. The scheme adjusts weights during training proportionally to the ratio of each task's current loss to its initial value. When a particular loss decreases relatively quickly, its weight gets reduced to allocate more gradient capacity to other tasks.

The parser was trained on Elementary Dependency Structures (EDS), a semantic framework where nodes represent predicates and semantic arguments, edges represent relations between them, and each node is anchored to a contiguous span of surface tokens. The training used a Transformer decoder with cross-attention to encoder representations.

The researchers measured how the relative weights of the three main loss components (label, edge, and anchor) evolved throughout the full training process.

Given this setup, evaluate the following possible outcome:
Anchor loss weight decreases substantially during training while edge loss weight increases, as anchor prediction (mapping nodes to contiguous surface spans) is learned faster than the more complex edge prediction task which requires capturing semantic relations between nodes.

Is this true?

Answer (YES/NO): NO